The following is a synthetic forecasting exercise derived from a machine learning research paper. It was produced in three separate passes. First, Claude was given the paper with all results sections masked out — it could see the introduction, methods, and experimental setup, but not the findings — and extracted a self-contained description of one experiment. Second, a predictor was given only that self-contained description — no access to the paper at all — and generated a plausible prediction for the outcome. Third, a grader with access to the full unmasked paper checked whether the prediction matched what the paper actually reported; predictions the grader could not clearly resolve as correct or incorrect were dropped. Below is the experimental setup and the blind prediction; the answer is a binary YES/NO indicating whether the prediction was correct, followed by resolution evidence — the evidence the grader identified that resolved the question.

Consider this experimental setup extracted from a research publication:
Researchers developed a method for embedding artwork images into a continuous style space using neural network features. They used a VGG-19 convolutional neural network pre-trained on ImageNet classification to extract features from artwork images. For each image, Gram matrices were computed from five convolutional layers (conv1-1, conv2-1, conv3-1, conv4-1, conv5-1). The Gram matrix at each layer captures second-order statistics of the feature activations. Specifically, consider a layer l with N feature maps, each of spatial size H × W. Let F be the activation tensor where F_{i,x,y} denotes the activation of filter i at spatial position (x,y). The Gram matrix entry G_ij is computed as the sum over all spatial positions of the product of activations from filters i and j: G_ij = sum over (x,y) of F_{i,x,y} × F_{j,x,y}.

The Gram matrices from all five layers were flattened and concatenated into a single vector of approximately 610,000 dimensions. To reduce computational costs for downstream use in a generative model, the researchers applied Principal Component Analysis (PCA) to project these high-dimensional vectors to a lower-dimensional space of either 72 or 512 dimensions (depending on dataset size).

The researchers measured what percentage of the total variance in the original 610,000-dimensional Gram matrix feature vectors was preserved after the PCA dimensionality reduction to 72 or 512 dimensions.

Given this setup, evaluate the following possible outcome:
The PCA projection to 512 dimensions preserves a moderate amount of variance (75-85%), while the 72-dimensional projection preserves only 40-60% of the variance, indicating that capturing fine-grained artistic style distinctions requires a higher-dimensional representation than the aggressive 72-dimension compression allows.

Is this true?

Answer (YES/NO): NO